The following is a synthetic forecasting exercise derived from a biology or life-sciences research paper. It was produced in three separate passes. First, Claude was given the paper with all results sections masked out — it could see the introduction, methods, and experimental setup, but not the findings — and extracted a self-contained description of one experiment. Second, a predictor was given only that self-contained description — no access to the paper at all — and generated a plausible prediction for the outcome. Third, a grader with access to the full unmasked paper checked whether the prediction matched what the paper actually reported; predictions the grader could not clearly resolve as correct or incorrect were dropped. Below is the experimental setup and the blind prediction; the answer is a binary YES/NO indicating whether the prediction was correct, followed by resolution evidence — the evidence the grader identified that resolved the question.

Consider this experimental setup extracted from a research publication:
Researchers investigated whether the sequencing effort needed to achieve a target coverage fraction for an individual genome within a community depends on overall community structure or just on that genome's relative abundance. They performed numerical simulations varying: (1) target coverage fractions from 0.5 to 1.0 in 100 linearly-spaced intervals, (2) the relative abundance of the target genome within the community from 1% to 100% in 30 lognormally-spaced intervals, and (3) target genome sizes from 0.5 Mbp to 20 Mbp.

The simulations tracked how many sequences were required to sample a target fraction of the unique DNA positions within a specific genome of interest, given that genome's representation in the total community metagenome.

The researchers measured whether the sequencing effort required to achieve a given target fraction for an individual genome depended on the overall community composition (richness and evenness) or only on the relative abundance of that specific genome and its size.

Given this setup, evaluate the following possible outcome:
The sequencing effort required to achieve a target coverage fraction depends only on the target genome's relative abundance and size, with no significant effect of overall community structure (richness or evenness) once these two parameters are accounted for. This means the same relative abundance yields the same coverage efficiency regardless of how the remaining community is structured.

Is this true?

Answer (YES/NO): YES